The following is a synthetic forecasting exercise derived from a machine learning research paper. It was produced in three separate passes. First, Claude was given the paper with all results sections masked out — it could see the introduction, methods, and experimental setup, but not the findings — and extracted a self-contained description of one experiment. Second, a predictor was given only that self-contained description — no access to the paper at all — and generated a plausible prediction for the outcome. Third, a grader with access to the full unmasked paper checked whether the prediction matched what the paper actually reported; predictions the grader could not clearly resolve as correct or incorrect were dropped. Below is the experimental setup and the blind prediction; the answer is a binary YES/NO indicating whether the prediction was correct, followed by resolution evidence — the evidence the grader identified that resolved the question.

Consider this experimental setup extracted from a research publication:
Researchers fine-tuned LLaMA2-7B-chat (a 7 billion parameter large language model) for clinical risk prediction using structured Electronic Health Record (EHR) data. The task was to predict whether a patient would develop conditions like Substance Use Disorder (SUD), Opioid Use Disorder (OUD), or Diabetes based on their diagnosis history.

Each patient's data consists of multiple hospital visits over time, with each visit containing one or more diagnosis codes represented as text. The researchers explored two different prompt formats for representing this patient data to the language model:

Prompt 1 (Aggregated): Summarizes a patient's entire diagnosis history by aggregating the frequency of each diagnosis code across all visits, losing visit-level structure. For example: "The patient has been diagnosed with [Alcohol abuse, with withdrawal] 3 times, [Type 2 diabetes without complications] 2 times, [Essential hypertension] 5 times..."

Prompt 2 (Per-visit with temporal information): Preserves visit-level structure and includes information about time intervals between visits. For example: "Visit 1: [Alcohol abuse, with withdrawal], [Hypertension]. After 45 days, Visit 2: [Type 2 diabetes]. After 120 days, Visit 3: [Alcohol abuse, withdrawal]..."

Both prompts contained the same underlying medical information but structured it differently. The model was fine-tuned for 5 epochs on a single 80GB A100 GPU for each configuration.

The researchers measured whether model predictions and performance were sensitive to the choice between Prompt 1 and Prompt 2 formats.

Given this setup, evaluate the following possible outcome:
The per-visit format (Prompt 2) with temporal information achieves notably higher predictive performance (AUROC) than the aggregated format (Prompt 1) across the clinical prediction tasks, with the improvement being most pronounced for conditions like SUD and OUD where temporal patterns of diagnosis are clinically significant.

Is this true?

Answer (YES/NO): NO